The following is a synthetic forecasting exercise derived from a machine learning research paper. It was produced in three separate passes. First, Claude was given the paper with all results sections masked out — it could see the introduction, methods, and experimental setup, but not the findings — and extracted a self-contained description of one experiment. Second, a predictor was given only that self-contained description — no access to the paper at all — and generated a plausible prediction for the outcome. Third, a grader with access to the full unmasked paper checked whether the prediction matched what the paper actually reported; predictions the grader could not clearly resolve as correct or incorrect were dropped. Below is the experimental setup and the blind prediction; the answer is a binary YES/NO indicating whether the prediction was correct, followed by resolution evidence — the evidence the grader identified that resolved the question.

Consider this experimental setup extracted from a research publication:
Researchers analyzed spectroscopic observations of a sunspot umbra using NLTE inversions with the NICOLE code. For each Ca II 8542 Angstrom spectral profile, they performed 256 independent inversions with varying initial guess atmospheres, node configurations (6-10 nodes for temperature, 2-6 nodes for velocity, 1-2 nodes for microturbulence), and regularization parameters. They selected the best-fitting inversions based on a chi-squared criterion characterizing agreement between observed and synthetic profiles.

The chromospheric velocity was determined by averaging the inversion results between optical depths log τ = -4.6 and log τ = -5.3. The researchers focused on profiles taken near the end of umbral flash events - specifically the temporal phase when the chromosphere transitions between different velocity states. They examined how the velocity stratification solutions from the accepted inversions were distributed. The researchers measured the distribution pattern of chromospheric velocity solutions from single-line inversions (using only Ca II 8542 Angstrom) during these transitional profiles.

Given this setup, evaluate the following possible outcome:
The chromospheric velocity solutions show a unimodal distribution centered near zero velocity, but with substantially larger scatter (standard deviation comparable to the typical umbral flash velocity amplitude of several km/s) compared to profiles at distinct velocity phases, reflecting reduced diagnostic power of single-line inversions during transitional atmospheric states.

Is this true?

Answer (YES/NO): NO